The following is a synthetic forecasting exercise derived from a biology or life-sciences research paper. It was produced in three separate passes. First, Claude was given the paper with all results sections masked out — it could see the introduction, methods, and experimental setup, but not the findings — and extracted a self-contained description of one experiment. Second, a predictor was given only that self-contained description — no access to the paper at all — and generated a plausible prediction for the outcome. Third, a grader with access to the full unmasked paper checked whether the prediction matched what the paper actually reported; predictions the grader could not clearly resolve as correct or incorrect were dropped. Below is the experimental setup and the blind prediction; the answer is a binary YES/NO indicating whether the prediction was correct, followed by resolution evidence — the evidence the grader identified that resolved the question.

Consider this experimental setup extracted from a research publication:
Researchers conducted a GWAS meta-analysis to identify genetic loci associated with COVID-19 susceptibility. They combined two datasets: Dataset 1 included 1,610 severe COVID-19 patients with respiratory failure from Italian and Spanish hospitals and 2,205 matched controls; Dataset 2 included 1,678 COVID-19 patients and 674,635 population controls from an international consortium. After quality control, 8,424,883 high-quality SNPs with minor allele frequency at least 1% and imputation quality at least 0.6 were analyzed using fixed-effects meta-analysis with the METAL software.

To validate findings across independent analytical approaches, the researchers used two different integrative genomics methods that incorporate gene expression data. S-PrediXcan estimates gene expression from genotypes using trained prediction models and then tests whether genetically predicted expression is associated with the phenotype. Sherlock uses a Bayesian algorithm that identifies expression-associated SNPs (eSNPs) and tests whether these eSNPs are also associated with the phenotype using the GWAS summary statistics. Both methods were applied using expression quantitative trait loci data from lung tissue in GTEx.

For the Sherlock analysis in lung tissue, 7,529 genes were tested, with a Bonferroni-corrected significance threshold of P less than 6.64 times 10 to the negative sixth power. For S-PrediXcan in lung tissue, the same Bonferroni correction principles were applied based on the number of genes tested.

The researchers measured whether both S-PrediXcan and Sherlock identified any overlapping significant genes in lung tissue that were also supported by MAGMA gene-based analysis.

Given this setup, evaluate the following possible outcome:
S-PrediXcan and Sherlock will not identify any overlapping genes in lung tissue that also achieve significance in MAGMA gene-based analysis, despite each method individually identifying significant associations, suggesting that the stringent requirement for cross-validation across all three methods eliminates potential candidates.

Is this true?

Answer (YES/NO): NO